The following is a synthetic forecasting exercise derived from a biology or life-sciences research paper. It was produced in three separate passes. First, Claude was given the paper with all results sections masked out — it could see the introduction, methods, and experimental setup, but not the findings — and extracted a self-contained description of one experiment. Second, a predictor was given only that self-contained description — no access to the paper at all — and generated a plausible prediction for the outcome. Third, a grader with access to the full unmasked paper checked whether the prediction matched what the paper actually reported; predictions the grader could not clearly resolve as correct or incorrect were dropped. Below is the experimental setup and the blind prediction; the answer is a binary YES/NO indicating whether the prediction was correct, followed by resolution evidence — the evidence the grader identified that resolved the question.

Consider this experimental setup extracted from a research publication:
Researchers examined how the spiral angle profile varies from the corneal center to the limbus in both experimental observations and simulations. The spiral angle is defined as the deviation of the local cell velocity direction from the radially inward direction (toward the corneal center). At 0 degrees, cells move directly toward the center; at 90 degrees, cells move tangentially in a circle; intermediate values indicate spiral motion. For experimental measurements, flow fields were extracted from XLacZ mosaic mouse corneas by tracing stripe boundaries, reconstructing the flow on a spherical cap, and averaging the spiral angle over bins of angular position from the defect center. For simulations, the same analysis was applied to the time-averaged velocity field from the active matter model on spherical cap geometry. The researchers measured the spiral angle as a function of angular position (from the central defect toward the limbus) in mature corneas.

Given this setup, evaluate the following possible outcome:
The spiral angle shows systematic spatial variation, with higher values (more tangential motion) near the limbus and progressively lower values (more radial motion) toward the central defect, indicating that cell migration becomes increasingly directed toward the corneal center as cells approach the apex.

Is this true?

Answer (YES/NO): NO